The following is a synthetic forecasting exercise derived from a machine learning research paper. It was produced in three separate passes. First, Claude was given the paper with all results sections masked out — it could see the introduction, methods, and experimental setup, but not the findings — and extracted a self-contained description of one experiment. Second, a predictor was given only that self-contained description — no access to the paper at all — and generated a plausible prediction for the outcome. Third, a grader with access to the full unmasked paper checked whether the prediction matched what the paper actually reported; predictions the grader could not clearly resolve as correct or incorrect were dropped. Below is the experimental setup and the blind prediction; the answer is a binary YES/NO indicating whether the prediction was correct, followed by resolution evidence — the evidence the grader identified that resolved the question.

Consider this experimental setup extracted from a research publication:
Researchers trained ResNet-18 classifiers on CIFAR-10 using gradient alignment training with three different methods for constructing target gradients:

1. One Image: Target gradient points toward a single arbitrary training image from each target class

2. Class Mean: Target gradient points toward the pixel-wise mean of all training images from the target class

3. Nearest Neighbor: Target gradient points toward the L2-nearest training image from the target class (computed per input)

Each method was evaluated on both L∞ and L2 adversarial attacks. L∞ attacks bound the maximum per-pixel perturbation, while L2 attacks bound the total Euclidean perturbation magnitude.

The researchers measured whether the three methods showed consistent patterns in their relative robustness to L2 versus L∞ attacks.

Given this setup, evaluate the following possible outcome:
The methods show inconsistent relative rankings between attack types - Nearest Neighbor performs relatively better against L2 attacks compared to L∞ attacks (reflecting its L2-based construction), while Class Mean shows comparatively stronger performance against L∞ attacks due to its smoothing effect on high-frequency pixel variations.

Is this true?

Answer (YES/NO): NO